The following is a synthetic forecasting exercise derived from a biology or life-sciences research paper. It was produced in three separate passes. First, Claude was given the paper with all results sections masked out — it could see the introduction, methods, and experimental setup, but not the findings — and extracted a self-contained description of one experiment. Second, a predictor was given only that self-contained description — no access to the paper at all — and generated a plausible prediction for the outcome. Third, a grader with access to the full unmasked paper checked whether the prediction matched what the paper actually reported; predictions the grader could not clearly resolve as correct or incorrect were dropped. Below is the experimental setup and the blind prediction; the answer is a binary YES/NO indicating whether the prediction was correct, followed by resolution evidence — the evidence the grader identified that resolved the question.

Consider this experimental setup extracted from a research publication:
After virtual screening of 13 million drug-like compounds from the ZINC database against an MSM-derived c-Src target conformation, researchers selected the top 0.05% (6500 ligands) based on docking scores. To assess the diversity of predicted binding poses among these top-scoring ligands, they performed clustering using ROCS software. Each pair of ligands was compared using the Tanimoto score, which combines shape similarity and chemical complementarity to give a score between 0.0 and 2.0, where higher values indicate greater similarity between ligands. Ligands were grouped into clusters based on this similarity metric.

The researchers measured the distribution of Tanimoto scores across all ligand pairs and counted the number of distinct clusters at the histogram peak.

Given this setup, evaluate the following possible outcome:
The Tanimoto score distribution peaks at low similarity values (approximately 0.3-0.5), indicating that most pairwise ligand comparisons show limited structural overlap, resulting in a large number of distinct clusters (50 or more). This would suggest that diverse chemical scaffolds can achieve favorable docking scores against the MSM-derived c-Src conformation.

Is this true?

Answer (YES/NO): NO